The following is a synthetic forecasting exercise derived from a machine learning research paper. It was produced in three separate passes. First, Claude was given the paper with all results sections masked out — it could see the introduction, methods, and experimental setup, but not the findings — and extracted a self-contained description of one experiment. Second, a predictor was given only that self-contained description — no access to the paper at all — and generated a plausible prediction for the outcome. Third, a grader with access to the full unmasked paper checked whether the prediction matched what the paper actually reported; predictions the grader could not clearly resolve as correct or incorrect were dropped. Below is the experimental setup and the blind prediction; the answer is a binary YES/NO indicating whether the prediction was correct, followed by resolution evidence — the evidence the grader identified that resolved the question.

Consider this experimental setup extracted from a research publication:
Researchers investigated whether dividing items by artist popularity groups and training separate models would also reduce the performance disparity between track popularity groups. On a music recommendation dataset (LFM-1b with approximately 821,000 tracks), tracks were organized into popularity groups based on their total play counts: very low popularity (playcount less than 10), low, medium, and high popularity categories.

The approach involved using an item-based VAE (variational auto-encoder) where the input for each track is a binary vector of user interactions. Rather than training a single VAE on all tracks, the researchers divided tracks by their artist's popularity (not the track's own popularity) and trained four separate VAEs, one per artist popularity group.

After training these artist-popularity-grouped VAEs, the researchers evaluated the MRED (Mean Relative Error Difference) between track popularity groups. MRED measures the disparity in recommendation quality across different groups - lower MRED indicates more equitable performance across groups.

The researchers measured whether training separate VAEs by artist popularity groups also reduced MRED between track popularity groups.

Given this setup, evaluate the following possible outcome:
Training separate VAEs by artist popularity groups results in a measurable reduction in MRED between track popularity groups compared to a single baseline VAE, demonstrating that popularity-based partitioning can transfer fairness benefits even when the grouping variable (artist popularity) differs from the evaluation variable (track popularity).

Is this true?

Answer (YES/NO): YES